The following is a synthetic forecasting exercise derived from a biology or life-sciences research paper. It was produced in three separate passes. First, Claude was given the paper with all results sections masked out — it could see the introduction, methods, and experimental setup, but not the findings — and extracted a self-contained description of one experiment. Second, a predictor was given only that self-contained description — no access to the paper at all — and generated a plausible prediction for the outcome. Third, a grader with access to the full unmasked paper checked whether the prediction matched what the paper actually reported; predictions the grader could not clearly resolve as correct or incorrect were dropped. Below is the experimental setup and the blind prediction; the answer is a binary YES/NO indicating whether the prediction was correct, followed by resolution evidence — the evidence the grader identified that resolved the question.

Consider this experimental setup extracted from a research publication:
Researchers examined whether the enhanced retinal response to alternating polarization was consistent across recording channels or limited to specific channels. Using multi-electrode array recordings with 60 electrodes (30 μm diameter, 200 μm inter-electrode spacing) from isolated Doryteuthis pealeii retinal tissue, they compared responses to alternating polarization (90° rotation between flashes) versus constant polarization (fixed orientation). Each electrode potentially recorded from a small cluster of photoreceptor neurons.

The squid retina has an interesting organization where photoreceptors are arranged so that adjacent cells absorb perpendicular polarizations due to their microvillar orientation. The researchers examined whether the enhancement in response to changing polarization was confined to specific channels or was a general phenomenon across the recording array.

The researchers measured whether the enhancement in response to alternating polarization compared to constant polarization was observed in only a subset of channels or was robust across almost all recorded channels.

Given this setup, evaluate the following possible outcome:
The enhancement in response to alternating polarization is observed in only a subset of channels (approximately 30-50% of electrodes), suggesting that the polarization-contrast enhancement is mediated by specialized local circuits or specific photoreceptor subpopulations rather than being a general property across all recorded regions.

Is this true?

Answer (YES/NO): NO